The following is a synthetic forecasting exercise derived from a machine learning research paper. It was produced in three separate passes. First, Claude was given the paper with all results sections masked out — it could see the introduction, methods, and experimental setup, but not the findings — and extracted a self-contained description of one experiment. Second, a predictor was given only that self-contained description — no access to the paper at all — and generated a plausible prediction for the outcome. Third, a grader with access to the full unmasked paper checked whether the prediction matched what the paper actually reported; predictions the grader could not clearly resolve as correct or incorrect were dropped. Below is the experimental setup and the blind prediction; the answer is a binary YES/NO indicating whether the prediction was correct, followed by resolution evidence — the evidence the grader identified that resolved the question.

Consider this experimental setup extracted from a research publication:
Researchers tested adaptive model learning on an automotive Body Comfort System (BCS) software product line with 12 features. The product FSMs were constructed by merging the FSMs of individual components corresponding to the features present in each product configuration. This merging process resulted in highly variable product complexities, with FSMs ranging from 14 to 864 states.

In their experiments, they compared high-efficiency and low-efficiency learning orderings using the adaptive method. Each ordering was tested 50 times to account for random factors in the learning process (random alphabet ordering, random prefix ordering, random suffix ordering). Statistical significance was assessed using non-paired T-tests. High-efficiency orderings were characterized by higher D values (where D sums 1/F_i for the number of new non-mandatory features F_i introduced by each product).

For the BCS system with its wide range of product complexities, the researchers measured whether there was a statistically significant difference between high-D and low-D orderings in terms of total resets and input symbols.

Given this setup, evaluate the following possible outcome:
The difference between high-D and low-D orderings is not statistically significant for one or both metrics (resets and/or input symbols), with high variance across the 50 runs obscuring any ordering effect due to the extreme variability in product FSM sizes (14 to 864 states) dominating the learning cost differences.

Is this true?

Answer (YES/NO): NO